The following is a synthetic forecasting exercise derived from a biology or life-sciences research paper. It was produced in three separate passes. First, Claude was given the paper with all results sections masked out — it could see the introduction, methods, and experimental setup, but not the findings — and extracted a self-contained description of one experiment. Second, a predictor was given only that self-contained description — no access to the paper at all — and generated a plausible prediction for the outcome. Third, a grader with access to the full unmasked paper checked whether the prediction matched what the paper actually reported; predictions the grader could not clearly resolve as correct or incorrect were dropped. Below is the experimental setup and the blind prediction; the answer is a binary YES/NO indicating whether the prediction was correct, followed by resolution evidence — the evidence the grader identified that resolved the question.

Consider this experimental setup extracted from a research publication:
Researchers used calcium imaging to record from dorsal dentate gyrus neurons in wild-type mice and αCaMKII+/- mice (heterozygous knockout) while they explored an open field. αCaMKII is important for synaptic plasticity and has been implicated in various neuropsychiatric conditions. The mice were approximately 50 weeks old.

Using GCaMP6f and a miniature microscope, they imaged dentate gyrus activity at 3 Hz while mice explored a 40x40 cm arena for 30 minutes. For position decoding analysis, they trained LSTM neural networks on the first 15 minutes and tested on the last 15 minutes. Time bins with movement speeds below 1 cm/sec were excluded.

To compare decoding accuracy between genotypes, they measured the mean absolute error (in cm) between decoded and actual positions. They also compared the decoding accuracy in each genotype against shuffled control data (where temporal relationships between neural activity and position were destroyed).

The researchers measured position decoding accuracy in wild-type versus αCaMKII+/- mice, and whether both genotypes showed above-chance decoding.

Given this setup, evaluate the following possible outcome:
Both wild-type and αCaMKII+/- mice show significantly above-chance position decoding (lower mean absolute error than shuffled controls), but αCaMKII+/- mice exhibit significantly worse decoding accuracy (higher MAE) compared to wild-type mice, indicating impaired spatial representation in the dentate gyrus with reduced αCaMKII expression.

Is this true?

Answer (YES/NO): NO